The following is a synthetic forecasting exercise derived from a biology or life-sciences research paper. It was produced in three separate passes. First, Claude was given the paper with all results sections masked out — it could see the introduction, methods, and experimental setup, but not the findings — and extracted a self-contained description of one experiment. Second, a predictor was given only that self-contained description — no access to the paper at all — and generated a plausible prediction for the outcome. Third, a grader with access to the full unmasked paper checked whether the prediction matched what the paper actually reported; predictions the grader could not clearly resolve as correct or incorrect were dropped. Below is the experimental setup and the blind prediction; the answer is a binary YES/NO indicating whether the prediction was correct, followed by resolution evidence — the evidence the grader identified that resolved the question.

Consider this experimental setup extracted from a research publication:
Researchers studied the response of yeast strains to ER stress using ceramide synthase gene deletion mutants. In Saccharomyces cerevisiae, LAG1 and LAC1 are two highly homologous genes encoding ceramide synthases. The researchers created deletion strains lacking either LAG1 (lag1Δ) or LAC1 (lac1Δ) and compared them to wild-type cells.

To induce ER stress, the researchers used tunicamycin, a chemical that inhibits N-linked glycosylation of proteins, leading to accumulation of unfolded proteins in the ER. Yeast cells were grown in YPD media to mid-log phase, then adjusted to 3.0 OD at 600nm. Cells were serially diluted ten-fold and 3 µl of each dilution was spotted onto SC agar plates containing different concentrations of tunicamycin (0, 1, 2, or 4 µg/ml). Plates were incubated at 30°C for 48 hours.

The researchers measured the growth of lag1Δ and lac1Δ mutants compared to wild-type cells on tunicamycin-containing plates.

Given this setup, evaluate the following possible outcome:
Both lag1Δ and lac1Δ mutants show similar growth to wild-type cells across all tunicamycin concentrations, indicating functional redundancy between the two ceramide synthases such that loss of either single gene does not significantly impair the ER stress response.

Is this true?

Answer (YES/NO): NO